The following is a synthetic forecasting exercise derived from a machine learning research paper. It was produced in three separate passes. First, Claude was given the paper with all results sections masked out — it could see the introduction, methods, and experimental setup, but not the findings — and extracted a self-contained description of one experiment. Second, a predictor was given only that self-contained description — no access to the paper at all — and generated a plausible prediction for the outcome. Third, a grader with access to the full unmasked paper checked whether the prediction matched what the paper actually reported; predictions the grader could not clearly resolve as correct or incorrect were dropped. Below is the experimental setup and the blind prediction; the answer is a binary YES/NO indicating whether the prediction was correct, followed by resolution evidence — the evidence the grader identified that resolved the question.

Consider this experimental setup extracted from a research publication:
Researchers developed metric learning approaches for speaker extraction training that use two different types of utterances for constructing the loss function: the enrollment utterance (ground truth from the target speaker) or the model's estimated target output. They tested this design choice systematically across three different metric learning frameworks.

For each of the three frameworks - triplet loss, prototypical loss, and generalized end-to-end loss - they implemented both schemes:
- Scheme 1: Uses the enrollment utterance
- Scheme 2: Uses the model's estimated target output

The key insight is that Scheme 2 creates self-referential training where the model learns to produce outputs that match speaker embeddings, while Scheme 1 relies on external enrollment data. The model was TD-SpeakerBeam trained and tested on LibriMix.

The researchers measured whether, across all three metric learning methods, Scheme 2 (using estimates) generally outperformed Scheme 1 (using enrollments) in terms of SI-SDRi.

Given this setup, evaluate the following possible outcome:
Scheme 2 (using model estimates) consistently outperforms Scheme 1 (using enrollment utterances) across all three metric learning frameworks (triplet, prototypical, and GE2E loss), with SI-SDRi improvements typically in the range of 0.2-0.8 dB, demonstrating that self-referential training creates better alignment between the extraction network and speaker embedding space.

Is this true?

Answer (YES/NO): NO